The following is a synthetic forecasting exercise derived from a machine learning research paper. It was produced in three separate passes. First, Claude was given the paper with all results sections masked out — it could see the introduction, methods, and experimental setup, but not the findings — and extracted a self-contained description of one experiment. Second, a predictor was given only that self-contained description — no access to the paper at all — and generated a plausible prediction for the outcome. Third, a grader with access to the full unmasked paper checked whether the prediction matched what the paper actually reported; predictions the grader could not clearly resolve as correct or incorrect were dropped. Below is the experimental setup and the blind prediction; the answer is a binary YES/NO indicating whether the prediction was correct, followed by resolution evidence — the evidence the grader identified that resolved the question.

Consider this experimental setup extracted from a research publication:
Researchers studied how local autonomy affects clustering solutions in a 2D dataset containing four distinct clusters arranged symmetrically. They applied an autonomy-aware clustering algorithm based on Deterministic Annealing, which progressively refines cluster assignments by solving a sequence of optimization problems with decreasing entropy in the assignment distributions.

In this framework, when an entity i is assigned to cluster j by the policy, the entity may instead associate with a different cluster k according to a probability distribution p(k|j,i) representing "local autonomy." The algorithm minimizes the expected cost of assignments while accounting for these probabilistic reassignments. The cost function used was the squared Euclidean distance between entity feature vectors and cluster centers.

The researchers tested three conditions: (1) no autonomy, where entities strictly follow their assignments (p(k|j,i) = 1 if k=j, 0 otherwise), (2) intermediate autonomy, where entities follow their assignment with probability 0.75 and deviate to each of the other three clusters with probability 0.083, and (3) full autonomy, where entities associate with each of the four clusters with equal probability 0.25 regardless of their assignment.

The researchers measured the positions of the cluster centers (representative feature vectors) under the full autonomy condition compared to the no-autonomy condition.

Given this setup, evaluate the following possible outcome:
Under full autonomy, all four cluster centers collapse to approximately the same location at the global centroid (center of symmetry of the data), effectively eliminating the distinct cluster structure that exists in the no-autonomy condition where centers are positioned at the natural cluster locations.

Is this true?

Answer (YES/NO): YES